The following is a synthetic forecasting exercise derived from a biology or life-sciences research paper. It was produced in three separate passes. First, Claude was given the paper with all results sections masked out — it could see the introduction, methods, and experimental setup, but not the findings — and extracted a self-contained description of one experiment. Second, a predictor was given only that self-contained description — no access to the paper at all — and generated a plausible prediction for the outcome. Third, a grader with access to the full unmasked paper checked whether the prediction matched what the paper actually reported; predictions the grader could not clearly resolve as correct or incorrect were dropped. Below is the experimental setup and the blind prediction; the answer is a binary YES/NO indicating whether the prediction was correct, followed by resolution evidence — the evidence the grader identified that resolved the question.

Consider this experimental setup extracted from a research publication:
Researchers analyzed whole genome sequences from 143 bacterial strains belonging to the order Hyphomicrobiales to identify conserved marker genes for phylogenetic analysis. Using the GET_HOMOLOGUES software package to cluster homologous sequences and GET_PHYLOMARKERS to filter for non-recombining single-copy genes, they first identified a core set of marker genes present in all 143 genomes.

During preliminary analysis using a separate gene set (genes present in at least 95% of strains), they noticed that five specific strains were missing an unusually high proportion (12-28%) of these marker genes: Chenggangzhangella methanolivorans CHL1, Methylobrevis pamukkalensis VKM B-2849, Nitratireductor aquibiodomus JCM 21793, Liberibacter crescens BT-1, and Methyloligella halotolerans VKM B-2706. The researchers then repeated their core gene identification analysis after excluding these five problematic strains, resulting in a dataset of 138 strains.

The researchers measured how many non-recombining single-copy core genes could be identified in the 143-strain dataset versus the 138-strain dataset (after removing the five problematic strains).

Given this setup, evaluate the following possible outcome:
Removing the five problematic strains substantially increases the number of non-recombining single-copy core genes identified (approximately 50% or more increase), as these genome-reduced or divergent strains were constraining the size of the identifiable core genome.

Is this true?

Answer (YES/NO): YES